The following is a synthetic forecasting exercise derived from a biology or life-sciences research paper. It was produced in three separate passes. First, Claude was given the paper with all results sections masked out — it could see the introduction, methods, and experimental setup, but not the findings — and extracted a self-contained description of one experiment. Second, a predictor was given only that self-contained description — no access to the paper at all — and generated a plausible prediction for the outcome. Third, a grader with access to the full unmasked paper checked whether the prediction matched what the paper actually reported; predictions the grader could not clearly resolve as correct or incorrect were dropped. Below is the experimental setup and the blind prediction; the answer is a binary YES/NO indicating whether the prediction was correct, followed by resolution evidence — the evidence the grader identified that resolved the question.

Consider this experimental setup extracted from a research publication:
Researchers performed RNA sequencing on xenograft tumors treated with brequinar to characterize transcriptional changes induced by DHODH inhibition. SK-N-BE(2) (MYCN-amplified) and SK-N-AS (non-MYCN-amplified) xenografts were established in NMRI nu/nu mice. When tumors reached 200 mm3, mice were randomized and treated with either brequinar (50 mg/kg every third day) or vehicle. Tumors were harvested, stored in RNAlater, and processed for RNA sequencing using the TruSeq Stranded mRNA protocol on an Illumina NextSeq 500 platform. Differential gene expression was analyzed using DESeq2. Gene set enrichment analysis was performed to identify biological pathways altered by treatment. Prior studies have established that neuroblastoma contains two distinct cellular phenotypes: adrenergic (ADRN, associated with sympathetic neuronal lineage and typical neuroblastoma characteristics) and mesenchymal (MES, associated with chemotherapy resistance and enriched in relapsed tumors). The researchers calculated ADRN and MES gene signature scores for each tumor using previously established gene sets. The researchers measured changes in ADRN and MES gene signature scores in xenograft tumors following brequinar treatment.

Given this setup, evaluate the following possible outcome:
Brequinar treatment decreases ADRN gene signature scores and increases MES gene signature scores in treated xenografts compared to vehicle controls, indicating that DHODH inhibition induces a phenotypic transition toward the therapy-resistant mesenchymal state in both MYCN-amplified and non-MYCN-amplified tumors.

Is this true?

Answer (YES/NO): NO